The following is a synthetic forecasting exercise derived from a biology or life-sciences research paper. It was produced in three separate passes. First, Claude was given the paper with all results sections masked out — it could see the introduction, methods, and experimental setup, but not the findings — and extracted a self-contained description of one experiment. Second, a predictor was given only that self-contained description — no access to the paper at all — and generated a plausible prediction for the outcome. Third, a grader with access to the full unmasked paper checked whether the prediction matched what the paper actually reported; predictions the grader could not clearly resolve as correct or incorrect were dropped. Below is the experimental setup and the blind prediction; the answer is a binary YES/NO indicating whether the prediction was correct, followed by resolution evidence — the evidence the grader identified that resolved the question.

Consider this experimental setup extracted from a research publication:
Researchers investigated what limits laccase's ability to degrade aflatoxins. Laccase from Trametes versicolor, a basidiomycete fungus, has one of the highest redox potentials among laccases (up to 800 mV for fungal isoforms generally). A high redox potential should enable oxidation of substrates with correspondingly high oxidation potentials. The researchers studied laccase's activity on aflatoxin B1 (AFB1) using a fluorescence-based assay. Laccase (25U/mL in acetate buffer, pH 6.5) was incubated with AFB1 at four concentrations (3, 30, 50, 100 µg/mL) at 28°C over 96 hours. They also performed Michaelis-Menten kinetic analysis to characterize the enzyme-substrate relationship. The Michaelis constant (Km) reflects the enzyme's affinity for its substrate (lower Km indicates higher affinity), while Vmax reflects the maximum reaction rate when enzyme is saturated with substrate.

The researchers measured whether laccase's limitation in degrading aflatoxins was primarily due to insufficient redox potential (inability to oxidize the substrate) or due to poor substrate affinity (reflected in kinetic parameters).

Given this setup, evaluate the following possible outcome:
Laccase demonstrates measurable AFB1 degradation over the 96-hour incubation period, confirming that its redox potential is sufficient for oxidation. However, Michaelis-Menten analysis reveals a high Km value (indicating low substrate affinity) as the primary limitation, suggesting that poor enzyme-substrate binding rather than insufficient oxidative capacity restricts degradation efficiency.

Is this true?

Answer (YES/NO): YES